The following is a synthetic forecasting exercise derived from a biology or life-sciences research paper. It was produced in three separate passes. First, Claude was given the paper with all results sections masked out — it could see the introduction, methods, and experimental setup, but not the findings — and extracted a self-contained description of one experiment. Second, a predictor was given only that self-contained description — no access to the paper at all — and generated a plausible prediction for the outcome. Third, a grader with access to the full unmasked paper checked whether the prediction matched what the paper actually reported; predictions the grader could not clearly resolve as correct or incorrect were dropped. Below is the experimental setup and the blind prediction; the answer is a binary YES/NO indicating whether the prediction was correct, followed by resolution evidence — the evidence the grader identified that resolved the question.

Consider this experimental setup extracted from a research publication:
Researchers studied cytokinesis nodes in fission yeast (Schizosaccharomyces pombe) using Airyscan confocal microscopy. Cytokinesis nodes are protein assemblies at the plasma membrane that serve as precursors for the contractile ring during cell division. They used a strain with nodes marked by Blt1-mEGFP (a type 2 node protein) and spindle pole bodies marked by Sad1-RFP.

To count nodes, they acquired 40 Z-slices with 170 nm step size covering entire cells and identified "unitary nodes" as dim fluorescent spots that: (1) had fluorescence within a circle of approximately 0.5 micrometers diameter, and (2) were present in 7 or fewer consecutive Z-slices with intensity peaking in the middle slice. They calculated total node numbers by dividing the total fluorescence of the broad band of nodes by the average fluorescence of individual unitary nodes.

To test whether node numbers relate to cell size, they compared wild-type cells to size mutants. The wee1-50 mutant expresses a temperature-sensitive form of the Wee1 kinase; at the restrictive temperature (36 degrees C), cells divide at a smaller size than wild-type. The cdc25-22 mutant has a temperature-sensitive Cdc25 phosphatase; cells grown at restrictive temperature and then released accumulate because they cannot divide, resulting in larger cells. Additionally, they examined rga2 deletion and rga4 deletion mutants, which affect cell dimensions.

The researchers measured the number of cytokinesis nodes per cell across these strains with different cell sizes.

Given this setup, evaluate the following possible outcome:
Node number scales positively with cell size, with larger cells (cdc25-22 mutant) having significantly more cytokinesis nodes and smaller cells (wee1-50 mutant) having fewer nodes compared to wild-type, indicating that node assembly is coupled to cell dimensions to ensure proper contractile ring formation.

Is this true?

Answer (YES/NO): YES